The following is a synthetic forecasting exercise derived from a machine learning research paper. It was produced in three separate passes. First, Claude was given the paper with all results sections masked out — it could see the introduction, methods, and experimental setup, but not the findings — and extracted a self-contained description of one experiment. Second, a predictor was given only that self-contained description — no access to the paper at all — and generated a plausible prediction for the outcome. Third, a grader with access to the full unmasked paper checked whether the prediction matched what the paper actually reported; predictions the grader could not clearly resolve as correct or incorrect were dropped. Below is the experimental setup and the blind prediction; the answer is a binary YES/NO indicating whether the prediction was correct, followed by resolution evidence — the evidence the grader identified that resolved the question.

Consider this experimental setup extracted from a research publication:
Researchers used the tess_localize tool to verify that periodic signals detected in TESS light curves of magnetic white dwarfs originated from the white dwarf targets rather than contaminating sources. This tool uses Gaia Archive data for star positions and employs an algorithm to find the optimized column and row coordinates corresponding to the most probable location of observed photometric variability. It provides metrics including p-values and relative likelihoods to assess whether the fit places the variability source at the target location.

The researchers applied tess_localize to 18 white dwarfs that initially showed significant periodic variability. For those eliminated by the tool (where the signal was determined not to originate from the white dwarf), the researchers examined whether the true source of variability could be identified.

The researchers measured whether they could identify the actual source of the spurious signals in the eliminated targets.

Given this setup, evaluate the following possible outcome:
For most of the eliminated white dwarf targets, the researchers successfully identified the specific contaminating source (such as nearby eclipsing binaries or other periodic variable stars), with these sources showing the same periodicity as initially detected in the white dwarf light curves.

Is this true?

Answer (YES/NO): NO